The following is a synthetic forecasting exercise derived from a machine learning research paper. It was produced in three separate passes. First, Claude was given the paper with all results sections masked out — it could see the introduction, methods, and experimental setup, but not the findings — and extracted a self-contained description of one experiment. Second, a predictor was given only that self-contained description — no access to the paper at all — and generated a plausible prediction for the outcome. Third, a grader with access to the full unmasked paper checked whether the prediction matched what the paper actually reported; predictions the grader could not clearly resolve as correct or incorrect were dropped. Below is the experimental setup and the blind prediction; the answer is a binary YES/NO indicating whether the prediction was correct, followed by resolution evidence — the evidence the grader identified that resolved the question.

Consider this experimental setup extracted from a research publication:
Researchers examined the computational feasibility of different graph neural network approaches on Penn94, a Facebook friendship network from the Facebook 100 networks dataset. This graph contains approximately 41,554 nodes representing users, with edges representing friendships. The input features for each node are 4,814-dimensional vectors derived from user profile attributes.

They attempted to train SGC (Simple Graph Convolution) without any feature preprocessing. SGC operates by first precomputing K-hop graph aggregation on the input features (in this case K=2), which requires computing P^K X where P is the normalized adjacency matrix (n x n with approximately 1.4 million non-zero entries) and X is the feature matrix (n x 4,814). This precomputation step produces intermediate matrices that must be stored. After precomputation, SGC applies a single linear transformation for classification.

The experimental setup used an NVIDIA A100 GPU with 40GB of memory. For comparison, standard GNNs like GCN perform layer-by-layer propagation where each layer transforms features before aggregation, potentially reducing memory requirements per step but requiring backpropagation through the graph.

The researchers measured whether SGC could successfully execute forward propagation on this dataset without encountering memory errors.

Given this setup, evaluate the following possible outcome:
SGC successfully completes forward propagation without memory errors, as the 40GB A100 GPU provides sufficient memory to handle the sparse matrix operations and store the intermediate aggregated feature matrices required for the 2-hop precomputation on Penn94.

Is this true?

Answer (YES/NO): NO